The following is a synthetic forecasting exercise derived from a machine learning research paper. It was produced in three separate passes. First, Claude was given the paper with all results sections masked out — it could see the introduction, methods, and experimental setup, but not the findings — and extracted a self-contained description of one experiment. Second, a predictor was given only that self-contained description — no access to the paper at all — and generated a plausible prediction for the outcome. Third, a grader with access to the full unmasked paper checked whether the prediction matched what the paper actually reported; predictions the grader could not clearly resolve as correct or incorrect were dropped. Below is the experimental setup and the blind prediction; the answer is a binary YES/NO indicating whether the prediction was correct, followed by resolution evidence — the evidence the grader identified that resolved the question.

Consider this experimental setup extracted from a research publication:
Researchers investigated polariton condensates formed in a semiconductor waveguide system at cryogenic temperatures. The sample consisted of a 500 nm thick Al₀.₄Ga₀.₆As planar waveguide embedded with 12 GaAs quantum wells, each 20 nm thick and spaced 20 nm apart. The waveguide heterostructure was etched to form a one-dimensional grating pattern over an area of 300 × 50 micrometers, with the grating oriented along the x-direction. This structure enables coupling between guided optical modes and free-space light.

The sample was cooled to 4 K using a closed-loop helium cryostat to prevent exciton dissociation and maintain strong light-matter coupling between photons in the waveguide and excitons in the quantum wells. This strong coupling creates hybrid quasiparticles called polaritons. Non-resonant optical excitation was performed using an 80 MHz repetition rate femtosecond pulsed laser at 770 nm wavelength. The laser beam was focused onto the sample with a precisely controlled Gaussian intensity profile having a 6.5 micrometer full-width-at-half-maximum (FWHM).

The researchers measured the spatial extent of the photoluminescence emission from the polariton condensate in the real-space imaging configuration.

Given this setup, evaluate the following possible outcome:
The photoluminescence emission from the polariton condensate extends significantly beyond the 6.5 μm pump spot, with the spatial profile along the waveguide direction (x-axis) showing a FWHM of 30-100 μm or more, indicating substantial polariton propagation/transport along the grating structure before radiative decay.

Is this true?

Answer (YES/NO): NO